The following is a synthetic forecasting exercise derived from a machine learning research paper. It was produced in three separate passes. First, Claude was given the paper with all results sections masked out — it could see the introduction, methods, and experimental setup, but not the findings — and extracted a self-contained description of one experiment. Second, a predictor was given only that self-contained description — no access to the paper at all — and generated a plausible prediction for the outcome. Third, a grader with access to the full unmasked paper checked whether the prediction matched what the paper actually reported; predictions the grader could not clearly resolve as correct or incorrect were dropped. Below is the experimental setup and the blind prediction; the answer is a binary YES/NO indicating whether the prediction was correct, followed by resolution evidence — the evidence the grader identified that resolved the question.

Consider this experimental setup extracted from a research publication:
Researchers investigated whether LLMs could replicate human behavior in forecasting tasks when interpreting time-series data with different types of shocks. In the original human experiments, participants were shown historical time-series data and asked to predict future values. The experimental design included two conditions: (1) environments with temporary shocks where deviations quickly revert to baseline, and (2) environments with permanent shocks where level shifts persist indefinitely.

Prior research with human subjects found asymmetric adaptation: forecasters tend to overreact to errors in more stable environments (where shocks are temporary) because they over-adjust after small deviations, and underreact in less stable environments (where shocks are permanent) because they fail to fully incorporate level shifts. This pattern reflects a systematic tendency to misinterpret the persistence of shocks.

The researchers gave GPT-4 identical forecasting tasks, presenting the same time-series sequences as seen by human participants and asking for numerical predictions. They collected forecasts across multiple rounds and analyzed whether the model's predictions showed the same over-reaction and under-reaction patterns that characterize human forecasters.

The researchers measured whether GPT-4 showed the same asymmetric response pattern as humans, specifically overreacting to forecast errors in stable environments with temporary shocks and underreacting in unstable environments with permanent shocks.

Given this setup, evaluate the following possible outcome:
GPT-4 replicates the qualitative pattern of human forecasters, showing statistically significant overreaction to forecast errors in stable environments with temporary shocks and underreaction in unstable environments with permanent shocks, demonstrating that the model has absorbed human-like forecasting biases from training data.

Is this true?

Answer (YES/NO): YES